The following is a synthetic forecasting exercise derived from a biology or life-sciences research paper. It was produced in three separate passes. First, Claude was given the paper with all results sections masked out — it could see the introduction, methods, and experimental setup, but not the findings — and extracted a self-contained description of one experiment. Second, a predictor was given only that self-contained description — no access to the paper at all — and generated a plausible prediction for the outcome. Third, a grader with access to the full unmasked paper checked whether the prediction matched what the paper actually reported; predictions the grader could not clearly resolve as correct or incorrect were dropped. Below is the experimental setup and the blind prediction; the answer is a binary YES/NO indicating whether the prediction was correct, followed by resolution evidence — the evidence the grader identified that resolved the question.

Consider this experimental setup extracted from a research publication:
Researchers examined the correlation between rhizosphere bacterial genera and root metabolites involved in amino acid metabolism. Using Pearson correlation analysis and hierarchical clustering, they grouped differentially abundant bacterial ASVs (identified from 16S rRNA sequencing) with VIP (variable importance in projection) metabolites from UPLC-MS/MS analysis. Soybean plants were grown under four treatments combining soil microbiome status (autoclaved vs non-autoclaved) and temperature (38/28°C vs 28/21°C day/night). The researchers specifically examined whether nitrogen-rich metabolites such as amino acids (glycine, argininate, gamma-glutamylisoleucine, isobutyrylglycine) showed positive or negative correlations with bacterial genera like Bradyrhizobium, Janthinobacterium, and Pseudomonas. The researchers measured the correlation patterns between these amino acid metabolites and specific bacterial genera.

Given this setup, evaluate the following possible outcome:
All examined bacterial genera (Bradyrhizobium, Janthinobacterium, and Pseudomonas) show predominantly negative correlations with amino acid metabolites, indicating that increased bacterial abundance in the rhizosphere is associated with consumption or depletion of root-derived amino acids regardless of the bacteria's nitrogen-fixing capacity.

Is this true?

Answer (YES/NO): NO